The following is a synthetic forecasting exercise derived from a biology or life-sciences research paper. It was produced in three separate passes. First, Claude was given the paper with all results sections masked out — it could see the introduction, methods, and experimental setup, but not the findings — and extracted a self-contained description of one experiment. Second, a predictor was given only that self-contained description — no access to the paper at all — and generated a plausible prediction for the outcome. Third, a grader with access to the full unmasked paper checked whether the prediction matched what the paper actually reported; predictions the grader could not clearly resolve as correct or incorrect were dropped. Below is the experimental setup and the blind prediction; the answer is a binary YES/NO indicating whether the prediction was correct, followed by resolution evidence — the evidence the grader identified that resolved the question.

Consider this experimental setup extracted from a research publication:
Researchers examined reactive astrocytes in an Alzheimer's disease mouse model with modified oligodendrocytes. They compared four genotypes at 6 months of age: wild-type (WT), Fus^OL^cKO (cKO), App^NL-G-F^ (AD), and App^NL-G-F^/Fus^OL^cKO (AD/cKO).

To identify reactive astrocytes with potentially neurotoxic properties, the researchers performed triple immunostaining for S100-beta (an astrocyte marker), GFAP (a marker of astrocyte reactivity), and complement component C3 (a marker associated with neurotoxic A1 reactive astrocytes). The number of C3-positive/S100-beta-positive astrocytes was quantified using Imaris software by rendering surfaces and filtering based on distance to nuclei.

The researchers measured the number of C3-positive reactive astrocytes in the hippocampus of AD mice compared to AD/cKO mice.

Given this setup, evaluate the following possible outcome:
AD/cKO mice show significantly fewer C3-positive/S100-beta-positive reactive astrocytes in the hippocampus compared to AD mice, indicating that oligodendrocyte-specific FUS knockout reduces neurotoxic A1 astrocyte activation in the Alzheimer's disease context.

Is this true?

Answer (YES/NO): NO